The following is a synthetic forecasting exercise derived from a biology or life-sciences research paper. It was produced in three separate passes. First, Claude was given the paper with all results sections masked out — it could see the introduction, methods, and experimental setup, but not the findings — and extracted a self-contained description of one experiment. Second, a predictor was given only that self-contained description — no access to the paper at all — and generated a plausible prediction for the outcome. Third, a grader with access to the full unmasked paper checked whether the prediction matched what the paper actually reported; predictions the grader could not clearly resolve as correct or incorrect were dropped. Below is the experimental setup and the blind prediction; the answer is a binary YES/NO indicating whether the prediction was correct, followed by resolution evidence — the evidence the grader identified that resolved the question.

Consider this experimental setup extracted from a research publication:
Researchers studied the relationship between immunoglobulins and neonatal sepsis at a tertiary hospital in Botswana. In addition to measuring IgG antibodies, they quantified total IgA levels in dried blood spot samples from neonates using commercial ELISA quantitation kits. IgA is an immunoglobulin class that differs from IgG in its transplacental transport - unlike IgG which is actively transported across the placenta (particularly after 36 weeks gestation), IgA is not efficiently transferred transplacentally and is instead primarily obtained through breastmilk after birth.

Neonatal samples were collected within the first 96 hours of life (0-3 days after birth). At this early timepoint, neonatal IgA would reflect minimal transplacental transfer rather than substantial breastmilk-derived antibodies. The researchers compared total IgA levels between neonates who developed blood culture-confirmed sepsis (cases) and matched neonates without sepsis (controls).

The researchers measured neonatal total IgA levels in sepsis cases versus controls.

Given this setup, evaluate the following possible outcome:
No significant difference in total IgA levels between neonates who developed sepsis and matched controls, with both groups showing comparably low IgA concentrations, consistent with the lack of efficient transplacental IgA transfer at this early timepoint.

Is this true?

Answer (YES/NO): YES